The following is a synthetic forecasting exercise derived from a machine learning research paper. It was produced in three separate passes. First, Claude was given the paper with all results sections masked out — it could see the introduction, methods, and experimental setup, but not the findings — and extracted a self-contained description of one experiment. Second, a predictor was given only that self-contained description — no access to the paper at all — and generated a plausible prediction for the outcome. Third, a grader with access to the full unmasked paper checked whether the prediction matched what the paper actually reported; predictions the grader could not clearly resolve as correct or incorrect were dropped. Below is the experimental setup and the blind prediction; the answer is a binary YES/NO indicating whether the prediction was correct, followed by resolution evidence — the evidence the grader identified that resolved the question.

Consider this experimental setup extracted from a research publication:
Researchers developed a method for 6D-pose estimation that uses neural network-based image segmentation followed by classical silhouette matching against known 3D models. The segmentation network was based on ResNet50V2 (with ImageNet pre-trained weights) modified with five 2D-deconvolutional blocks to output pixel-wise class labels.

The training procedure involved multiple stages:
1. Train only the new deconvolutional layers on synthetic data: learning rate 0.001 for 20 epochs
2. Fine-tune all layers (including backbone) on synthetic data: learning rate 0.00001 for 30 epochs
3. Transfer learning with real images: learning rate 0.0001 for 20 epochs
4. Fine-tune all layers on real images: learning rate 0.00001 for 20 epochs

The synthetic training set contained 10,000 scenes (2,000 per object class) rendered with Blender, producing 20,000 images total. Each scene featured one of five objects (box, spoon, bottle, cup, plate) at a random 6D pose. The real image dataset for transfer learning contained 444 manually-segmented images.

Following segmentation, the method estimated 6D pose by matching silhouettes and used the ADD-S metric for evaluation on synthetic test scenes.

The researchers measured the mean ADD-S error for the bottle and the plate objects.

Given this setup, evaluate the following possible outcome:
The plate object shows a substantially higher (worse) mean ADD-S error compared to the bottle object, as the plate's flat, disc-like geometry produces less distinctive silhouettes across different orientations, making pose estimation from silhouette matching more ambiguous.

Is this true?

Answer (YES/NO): YES